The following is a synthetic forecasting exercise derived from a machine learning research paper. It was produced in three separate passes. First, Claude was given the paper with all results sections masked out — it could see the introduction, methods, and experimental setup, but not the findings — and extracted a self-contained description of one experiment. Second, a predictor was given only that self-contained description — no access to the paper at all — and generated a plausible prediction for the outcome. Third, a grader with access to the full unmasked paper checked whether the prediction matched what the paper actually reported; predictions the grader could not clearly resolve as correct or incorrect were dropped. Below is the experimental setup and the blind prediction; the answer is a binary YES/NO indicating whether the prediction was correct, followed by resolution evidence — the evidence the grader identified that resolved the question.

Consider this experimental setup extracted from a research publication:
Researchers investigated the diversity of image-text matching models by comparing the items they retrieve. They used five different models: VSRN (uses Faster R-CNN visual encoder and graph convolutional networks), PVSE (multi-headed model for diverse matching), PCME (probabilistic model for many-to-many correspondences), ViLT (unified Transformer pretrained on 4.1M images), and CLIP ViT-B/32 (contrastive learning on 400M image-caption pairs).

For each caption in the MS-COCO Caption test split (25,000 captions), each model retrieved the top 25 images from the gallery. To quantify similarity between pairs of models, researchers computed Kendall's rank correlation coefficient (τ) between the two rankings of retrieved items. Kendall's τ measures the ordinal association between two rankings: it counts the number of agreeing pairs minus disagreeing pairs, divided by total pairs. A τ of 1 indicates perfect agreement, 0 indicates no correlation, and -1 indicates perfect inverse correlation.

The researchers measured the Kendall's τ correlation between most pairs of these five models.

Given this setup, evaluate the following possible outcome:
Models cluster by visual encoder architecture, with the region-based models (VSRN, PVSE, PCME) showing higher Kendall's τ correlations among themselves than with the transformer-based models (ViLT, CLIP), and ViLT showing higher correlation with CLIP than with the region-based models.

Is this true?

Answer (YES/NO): NO